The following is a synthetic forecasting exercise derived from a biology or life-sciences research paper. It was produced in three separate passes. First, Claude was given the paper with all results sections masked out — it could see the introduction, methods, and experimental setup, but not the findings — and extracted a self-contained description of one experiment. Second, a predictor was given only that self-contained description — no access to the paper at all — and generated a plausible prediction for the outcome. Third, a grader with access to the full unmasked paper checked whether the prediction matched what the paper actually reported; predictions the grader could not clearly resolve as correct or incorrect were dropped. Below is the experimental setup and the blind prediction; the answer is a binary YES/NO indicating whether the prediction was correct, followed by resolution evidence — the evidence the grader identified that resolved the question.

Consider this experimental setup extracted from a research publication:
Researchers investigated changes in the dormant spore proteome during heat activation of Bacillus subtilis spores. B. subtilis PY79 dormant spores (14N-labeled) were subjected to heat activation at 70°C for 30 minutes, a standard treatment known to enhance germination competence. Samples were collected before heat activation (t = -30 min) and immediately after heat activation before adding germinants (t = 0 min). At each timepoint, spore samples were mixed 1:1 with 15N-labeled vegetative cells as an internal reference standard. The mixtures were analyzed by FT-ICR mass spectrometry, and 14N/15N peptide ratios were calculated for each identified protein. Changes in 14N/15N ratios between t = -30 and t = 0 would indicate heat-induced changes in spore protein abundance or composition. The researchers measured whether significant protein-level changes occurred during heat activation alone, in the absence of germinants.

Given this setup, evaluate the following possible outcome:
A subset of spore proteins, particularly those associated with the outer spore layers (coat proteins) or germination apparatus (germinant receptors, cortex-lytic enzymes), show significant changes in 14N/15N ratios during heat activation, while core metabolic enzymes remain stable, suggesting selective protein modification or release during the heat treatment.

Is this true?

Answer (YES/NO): NO